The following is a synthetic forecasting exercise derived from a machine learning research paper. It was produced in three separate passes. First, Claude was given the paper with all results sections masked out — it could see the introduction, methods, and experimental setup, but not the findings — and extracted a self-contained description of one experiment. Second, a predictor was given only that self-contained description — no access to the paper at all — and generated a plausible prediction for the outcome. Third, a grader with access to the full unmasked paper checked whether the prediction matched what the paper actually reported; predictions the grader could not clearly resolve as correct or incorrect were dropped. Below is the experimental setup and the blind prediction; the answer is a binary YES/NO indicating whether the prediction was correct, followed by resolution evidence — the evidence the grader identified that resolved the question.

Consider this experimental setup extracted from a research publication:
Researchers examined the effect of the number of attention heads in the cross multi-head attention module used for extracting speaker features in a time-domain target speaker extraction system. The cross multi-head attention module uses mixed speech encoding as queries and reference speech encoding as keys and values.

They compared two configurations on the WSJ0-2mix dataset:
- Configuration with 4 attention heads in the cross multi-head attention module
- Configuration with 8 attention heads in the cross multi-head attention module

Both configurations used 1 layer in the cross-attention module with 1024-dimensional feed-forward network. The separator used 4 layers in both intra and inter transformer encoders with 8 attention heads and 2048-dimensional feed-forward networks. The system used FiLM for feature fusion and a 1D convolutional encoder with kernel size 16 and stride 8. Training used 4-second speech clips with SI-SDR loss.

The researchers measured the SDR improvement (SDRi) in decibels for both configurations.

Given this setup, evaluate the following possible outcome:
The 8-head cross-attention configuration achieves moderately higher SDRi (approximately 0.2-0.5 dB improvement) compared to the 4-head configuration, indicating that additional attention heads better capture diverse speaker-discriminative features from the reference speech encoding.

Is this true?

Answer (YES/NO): YES